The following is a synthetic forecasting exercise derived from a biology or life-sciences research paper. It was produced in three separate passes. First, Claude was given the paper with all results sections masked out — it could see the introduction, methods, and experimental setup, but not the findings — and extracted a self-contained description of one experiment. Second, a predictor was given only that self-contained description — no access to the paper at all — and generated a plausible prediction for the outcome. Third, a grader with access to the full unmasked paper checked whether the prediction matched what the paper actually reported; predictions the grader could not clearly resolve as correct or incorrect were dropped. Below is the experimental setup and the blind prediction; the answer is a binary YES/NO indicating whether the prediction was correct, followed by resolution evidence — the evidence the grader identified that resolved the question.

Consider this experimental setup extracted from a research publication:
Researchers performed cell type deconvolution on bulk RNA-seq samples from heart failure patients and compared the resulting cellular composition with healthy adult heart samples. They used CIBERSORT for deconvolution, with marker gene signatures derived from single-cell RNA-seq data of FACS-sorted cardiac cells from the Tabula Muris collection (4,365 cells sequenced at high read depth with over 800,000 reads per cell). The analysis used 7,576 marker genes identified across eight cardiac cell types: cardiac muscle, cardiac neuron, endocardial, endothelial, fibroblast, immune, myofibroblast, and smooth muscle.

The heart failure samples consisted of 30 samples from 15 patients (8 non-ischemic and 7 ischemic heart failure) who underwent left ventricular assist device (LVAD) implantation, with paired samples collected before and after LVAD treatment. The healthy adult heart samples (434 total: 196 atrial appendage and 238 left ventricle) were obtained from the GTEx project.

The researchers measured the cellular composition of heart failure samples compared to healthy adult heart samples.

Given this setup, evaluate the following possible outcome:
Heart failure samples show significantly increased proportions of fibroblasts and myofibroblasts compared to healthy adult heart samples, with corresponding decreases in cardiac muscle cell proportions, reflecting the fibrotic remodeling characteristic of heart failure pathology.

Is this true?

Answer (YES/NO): NO